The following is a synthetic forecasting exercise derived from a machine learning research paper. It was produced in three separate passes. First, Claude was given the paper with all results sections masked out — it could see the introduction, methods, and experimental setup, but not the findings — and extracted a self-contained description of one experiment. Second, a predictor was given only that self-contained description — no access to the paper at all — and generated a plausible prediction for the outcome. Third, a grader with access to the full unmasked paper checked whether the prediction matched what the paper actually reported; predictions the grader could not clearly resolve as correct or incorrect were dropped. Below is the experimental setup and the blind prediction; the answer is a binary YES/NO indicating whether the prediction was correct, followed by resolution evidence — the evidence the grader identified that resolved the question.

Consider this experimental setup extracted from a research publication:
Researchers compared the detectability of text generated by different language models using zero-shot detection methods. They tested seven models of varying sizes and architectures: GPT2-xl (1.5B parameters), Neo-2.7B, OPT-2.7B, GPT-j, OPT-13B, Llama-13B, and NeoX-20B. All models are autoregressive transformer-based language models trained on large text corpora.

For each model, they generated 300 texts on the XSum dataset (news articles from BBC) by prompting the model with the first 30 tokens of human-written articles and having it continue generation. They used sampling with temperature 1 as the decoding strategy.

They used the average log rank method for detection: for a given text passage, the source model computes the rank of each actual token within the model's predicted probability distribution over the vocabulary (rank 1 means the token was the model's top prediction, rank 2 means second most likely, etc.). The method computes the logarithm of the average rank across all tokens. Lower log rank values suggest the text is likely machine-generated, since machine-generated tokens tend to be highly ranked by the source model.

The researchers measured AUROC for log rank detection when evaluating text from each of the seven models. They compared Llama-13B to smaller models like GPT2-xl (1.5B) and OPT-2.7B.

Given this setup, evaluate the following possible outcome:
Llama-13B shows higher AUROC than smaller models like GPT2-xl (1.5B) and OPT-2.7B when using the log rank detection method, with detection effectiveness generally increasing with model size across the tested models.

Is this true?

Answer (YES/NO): NO